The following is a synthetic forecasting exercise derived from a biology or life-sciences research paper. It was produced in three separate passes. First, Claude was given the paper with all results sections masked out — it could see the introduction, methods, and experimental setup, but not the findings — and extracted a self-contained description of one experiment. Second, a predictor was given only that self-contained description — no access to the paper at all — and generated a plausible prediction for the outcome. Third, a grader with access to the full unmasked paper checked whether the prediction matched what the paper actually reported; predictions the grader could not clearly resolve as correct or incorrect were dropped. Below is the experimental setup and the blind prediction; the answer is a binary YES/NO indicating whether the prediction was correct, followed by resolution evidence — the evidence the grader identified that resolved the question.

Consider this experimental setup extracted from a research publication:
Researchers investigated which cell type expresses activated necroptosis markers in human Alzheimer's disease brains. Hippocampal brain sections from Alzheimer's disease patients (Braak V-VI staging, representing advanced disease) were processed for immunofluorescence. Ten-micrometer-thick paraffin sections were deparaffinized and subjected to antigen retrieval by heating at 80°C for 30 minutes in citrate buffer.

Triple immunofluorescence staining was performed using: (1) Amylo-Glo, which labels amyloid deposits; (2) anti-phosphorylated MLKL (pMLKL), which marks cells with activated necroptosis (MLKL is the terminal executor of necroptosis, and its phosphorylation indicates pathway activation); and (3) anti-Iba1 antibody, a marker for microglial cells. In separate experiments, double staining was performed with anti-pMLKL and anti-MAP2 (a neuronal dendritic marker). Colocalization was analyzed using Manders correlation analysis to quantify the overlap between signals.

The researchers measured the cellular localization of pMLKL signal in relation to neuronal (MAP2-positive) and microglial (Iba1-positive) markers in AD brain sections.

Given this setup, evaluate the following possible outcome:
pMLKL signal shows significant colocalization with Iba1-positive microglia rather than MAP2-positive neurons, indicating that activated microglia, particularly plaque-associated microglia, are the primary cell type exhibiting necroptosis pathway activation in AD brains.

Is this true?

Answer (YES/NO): NO